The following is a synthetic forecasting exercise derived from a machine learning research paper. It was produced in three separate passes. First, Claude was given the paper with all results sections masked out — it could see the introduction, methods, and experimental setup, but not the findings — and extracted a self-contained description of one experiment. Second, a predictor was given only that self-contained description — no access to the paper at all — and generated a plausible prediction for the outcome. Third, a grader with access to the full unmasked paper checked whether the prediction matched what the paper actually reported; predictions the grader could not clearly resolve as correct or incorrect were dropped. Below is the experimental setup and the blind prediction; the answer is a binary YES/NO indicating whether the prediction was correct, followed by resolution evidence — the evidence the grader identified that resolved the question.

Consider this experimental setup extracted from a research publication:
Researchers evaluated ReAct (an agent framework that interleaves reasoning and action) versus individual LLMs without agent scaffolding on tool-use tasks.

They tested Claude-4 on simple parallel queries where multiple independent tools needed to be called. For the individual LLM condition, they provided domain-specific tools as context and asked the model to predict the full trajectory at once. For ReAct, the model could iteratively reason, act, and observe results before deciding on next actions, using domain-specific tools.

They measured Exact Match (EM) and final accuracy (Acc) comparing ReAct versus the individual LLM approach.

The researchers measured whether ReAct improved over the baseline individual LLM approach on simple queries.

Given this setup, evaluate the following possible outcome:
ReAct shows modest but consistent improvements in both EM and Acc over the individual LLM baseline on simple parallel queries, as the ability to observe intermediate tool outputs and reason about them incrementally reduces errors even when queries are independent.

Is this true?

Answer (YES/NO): YES